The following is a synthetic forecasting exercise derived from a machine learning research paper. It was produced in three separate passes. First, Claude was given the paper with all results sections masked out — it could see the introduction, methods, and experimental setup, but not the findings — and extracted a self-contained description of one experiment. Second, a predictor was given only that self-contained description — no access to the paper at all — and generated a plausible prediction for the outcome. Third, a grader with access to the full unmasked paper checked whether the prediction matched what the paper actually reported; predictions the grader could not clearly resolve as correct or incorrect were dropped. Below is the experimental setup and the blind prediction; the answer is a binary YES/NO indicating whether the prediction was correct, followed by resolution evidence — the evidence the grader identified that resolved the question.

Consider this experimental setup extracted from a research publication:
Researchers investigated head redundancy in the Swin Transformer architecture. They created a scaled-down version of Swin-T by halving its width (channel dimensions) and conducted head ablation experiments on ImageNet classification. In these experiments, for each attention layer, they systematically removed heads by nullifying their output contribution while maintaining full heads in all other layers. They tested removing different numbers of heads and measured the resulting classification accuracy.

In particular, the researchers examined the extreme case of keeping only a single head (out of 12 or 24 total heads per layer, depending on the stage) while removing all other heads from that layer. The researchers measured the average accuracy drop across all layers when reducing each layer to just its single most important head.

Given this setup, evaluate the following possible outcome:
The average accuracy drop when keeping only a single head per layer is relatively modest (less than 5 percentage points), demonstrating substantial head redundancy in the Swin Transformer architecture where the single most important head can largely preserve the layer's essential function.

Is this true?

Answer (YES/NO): YES